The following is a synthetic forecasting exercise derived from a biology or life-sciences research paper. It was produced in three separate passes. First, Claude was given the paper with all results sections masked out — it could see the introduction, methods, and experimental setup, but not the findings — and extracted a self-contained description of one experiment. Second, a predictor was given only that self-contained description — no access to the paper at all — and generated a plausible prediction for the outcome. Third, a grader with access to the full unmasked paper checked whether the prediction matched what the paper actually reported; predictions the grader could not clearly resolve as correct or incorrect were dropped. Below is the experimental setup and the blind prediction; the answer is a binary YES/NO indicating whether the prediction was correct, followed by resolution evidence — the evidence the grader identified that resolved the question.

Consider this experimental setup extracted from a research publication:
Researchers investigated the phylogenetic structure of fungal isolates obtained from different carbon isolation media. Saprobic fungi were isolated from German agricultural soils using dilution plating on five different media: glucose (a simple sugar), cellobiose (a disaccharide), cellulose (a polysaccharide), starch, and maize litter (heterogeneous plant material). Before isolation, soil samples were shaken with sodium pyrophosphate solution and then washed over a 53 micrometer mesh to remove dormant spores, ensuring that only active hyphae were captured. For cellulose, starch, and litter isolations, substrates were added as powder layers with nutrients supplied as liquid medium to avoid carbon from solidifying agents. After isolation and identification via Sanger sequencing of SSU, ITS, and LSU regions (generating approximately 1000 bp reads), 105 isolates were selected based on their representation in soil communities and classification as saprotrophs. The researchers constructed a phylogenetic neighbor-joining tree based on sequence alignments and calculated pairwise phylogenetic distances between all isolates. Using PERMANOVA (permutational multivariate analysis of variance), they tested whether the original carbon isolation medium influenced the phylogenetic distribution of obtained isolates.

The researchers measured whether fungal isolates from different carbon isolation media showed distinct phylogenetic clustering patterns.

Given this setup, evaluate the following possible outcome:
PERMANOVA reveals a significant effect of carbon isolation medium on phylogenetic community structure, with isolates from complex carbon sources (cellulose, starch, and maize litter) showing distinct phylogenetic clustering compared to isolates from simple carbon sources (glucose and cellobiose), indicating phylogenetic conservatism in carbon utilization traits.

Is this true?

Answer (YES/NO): NO